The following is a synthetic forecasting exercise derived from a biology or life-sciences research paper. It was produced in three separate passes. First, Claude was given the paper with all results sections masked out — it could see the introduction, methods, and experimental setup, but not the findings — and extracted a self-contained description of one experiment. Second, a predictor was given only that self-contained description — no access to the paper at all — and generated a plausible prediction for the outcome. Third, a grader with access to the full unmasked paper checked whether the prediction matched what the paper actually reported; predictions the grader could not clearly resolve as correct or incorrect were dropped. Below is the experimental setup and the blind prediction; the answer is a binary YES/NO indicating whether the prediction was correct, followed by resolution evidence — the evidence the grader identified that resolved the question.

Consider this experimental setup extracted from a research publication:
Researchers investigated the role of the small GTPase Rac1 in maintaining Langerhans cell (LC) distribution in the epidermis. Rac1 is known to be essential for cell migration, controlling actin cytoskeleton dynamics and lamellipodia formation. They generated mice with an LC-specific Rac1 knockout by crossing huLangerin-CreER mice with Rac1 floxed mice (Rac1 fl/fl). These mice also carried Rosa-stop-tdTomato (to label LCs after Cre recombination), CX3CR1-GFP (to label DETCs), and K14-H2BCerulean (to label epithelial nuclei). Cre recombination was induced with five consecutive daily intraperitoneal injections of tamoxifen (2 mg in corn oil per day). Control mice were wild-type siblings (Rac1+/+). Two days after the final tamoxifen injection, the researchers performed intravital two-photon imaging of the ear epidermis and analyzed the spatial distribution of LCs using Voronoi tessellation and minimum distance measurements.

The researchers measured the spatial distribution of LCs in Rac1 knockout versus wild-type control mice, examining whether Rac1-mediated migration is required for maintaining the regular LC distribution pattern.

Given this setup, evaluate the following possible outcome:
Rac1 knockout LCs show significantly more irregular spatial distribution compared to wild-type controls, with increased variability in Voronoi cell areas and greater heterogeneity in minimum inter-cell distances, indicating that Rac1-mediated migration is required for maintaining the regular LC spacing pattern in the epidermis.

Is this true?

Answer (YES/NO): NO